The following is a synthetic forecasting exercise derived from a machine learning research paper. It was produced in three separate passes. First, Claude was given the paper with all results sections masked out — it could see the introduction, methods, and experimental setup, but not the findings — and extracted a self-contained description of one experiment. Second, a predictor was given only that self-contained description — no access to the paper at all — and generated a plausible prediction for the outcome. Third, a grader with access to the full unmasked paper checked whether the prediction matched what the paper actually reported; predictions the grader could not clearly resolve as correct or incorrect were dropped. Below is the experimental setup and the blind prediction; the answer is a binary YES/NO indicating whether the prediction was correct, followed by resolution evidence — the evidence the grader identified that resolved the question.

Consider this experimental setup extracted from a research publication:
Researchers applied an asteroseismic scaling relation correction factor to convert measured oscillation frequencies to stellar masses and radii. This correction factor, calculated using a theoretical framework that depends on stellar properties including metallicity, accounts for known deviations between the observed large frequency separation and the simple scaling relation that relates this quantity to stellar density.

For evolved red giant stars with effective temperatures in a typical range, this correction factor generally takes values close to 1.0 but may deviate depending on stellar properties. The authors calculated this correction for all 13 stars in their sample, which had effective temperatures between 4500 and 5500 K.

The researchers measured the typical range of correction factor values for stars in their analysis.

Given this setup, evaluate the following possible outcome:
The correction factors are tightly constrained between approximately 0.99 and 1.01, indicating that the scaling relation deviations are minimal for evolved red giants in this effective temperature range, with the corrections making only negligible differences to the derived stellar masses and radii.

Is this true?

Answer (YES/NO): NO